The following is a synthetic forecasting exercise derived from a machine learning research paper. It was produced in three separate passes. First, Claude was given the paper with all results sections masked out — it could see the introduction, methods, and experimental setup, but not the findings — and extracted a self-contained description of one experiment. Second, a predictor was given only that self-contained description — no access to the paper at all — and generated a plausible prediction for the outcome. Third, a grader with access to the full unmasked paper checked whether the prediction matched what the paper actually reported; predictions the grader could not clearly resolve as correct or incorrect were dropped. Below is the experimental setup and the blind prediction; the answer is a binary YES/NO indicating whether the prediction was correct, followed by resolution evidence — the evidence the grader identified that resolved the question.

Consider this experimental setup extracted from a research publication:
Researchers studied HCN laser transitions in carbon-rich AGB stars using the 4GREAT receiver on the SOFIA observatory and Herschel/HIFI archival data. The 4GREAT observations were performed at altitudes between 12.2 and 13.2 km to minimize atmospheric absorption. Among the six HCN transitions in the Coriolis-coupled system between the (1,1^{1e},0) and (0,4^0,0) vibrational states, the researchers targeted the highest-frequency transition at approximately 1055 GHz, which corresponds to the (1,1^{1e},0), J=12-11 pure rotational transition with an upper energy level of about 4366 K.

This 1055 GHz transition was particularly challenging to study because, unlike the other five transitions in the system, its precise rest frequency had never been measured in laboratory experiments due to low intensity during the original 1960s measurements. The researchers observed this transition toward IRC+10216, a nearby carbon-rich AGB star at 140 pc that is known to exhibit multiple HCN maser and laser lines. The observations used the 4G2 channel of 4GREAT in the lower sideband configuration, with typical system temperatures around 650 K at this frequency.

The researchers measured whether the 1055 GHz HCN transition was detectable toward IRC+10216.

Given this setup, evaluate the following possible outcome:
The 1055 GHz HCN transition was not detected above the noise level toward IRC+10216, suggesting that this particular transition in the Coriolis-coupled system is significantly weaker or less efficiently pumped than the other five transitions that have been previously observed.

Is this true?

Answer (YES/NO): NO